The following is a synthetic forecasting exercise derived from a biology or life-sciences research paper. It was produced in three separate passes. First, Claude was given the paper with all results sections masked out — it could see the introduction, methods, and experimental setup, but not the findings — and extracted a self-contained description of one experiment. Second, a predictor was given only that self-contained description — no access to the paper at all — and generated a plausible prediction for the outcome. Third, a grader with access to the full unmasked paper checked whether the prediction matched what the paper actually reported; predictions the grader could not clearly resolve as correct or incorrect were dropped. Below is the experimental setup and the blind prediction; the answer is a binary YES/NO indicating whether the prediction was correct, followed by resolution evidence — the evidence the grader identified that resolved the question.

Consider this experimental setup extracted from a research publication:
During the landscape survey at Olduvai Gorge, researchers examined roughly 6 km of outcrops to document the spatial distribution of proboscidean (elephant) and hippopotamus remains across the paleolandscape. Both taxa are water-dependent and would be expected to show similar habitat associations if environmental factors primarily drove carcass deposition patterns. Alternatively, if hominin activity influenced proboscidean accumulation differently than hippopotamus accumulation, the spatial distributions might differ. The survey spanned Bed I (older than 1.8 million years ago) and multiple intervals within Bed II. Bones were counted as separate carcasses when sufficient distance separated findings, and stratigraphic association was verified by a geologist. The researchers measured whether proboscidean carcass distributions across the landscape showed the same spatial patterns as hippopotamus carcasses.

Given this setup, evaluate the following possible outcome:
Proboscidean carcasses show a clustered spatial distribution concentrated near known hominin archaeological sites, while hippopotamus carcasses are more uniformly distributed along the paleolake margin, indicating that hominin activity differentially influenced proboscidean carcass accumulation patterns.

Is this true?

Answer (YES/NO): NO